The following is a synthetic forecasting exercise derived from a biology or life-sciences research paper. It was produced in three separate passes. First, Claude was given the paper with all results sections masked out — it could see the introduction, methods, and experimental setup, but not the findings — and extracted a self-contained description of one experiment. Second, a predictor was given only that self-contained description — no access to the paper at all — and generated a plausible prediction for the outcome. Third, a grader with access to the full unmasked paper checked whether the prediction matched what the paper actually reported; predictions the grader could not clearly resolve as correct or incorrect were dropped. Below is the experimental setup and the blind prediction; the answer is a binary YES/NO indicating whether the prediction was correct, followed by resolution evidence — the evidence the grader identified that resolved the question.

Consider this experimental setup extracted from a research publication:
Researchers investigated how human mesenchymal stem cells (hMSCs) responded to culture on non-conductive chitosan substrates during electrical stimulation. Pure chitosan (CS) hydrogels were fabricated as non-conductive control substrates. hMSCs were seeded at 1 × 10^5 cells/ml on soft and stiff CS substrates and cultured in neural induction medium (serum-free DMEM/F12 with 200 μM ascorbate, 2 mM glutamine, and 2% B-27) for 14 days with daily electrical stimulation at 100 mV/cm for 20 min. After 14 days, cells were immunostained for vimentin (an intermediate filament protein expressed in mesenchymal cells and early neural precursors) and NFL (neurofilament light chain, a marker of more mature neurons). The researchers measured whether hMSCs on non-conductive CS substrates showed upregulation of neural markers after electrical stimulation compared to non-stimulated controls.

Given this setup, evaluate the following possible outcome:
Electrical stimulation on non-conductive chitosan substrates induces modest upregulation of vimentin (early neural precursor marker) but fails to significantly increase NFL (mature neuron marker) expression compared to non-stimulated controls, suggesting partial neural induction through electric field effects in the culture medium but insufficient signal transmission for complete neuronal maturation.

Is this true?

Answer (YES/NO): NO